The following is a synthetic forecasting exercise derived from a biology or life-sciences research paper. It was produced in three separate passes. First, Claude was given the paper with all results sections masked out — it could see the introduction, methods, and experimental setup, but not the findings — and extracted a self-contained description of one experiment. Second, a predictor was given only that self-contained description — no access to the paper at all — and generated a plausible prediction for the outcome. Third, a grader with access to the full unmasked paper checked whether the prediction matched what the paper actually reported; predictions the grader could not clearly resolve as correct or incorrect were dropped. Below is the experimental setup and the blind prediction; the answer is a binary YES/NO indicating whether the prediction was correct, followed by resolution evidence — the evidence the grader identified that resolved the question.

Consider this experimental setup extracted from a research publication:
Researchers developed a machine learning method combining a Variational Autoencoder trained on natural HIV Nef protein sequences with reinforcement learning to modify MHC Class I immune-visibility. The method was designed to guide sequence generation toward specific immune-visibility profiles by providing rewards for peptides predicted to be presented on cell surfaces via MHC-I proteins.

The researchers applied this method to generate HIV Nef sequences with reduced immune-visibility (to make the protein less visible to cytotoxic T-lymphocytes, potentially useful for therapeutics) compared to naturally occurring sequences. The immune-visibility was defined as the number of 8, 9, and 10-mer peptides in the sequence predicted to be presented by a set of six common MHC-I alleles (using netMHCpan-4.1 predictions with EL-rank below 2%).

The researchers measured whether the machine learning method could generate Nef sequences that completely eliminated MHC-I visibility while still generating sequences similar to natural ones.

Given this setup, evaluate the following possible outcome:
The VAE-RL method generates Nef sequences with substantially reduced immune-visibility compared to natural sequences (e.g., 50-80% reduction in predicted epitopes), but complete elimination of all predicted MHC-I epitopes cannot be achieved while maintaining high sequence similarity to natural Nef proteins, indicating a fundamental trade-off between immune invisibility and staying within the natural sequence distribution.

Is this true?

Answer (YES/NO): YES